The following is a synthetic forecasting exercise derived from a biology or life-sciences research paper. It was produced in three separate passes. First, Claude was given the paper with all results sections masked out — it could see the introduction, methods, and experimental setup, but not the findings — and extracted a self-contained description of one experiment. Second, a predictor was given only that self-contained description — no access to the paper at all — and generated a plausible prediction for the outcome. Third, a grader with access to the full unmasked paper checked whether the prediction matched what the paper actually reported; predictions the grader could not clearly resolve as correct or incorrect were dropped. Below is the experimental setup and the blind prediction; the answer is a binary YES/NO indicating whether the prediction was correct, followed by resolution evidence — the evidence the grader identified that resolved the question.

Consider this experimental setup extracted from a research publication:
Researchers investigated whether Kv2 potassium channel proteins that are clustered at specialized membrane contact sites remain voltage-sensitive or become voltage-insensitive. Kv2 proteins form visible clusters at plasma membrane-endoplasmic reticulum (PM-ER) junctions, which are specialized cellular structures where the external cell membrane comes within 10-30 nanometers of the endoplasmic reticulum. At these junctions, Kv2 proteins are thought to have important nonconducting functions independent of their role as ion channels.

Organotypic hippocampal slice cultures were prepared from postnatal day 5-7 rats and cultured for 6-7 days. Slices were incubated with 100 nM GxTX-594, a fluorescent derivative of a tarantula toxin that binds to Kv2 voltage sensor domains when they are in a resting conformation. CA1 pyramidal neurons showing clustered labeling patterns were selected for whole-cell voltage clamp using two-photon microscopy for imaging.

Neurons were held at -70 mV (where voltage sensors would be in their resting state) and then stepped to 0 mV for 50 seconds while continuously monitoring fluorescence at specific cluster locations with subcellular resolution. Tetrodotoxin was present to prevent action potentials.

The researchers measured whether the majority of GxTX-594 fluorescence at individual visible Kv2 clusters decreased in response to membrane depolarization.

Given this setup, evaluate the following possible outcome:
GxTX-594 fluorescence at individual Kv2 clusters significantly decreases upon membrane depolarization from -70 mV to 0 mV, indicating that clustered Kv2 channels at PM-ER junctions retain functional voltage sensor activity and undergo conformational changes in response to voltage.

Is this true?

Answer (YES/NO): YES